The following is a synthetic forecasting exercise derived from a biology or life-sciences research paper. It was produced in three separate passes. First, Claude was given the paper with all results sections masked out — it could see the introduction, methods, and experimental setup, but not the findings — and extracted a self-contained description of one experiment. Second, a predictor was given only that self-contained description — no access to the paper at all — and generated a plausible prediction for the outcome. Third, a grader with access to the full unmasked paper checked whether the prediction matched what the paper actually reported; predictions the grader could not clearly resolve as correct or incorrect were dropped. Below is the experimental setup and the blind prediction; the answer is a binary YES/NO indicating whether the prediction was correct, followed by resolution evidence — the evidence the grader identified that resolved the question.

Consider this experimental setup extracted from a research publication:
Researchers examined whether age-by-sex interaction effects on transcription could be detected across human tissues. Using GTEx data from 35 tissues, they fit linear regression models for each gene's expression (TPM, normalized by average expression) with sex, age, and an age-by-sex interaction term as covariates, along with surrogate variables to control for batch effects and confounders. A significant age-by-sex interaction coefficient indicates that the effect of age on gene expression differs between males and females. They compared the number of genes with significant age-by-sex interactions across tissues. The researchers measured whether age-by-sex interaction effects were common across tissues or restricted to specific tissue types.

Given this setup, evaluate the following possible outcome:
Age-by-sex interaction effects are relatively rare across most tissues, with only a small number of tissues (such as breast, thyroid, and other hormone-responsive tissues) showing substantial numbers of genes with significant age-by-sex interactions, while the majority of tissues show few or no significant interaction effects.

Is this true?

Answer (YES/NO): NO